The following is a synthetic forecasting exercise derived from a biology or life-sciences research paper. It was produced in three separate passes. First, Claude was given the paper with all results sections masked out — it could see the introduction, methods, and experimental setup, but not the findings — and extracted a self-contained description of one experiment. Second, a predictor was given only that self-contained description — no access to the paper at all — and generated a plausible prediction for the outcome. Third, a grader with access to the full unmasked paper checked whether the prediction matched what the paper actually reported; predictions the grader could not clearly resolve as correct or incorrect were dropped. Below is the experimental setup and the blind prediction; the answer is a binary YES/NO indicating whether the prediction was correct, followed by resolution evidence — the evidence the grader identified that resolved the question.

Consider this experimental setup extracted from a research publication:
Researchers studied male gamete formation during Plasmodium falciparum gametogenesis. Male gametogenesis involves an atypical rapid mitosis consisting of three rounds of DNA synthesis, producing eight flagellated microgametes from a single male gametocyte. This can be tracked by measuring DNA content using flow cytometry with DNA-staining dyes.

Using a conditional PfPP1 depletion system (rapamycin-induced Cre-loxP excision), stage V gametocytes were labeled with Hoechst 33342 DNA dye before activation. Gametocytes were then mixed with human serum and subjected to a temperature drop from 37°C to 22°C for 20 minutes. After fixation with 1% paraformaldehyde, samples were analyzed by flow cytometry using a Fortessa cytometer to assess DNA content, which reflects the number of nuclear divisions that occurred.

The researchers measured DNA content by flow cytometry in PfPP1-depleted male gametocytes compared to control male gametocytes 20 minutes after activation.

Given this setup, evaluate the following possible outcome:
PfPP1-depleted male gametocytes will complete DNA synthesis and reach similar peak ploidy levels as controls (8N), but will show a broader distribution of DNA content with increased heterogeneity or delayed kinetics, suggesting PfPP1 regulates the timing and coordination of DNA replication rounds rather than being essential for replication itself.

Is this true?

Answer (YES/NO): NO